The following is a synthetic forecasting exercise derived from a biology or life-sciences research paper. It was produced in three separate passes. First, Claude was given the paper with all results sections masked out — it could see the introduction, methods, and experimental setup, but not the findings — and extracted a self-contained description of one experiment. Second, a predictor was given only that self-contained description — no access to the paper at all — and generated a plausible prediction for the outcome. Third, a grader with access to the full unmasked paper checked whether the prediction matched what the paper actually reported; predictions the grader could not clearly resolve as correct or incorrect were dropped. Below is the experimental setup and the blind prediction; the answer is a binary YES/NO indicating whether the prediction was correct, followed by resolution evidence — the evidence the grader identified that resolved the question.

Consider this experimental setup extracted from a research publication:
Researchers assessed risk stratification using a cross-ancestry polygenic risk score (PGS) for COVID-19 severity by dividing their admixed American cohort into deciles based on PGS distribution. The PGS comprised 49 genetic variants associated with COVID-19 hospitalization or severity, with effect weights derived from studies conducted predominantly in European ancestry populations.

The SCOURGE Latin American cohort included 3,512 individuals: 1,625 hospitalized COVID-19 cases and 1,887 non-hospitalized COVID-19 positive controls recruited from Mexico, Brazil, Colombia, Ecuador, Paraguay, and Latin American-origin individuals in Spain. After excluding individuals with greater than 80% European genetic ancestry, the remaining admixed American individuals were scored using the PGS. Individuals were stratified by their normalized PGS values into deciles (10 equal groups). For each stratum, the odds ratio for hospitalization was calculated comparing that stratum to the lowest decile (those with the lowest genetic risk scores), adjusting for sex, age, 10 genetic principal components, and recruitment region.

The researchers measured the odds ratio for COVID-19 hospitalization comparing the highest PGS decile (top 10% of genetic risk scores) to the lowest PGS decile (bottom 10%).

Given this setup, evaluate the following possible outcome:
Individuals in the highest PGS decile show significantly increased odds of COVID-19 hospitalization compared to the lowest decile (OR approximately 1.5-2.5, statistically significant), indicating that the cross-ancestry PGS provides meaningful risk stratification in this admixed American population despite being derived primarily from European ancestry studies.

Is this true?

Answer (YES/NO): NO